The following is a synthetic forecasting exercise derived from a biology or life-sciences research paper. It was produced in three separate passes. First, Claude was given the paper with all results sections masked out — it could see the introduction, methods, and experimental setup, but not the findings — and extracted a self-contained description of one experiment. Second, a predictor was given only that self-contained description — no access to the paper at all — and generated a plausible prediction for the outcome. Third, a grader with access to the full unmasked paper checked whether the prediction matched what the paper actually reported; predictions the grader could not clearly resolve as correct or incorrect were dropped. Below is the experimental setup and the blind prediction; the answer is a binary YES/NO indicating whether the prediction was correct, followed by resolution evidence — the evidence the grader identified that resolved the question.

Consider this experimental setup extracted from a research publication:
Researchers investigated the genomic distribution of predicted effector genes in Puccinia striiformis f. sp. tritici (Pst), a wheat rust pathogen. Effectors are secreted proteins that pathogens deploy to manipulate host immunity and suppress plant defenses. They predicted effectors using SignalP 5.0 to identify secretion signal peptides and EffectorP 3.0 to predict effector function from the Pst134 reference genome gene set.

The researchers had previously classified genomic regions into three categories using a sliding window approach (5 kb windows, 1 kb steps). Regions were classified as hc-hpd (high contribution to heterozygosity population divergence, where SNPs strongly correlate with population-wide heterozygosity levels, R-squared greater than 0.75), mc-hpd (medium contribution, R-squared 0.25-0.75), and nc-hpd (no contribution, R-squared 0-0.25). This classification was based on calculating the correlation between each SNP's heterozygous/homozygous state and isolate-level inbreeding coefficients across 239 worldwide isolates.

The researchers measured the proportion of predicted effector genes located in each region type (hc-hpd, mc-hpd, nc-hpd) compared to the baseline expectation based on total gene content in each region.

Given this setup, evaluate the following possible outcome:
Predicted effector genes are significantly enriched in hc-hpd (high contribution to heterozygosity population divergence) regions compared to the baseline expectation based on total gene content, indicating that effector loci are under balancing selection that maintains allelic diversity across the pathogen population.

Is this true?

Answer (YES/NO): NO